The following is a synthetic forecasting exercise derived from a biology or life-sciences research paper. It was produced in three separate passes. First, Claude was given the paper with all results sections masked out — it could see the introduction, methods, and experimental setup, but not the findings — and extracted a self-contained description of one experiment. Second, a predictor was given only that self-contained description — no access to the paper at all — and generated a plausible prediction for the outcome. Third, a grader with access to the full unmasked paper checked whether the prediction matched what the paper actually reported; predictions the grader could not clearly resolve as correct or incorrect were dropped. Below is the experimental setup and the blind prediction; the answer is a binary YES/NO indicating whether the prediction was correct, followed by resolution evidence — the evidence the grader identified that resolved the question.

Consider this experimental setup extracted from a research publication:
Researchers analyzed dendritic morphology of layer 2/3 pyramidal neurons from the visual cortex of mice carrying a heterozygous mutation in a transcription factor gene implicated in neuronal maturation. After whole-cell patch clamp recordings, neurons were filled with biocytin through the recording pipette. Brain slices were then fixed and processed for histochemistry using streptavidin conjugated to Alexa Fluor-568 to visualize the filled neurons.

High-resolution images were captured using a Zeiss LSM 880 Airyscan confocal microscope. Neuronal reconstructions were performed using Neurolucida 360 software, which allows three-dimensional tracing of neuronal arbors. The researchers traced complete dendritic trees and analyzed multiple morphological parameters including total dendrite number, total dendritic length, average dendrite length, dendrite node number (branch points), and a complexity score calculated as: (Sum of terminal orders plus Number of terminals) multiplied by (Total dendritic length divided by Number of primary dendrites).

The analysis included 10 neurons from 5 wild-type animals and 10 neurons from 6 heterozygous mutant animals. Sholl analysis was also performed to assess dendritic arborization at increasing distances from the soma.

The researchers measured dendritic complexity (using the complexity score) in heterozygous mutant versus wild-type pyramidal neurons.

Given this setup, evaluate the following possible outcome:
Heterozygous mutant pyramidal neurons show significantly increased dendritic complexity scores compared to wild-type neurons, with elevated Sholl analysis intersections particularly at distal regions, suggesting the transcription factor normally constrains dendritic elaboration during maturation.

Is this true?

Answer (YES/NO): NO